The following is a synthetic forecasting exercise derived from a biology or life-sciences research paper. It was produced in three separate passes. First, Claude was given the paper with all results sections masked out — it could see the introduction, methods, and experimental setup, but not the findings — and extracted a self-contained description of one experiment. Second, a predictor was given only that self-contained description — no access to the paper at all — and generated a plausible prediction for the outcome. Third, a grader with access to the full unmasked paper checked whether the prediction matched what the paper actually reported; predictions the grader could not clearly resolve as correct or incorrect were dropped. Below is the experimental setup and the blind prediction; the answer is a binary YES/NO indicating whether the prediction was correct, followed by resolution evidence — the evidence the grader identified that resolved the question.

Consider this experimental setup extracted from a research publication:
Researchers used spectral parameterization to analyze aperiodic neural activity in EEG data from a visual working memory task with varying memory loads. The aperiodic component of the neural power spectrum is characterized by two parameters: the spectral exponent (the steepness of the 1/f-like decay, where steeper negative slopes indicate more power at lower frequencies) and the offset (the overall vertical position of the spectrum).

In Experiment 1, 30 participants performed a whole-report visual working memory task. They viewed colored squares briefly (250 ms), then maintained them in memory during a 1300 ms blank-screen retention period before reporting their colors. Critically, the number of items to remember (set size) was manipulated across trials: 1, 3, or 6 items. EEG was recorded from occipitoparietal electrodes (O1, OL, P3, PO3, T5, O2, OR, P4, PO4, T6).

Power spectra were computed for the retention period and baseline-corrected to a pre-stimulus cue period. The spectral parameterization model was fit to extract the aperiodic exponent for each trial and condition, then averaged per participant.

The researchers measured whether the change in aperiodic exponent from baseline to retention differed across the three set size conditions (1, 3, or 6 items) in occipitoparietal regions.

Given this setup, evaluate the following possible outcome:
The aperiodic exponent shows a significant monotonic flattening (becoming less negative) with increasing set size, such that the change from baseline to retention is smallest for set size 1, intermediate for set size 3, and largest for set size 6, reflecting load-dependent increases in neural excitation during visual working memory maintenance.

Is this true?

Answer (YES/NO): NO